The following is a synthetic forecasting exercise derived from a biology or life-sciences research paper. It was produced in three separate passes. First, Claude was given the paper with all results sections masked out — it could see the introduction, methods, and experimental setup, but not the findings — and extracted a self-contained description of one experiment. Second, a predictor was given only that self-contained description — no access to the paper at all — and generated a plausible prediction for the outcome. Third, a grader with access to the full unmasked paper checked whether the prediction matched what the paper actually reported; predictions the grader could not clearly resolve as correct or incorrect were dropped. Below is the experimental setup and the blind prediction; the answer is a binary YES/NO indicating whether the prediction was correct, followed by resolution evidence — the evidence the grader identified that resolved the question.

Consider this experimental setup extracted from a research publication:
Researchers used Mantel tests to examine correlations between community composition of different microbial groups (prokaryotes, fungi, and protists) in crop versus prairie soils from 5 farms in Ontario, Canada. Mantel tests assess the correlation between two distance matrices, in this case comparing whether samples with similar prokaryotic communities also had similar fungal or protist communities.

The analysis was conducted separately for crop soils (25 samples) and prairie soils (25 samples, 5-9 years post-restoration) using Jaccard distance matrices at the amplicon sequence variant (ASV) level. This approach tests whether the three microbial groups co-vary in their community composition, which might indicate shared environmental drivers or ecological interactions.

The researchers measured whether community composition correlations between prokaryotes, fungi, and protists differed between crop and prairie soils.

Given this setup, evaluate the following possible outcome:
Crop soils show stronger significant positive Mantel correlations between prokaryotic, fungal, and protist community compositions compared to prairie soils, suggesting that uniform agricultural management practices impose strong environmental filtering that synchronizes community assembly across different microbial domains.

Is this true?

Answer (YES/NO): YES